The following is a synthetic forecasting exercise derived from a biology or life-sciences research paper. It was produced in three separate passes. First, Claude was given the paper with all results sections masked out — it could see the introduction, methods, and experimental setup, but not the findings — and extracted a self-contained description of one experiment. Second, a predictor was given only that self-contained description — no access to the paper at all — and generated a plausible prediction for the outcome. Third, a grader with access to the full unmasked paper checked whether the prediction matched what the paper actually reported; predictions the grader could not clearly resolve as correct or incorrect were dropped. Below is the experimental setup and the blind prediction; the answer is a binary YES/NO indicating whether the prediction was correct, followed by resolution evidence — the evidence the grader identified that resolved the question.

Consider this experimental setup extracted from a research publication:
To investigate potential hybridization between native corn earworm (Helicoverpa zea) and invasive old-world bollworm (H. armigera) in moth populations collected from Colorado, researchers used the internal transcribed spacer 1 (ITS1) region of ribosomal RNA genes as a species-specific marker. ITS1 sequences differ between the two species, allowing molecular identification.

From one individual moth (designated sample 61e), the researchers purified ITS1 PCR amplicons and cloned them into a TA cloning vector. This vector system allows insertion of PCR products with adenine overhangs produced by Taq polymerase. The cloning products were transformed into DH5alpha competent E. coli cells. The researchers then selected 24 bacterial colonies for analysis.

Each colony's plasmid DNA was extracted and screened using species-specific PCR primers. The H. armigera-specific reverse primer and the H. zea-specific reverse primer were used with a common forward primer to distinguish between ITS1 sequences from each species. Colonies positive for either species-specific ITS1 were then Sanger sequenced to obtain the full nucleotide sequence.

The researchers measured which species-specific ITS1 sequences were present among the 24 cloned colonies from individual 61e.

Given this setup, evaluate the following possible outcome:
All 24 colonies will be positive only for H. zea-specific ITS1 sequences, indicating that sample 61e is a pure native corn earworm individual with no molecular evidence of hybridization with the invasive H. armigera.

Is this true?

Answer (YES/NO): NO